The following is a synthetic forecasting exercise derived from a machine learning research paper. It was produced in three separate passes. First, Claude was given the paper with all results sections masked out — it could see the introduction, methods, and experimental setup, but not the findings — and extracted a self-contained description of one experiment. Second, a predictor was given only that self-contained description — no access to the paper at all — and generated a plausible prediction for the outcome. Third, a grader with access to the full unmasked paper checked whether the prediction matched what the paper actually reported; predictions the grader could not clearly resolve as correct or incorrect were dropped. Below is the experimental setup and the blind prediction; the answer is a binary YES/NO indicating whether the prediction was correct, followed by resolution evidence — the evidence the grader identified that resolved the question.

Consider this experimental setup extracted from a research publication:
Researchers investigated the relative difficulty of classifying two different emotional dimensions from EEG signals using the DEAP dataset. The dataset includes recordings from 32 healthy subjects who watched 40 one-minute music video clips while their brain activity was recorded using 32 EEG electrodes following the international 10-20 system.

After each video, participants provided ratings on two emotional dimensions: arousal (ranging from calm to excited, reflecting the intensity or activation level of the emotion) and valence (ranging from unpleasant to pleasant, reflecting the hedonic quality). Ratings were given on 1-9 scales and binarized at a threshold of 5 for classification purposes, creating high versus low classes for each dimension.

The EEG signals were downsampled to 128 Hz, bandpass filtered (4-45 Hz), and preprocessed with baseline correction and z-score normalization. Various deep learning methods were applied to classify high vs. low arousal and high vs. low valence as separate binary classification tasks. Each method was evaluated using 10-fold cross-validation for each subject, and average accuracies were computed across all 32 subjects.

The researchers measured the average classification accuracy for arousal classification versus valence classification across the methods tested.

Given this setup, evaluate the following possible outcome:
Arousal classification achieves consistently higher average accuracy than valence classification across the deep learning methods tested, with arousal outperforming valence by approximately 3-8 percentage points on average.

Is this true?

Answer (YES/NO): NO